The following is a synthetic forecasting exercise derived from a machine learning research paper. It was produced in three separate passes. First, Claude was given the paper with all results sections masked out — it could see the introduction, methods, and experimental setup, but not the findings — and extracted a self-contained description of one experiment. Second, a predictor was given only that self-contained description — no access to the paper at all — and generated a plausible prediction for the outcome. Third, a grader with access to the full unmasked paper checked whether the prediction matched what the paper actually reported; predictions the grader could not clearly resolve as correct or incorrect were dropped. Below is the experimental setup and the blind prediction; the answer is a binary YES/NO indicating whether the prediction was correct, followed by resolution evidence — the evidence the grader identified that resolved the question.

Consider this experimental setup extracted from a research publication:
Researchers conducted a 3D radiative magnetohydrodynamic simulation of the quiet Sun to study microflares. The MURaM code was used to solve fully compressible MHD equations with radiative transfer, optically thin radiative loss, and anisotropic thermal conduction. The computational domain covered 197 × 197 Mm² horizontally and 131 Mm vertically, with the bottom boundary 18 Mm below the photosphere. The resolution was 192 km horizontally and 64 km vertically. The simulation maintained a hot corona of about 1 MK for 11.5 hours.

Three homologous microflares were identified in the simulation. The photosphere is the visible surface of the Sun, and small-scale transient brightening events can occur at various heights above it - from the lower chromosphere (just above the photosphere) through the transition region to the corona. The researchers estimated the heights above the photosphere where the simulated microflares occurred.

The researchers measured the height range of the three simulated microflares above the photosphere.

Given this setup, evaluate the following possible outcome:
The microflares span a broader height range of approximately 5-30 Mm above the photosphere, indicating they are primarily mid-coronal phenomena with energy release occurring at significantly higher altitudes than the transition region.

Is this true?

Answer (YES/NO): NO